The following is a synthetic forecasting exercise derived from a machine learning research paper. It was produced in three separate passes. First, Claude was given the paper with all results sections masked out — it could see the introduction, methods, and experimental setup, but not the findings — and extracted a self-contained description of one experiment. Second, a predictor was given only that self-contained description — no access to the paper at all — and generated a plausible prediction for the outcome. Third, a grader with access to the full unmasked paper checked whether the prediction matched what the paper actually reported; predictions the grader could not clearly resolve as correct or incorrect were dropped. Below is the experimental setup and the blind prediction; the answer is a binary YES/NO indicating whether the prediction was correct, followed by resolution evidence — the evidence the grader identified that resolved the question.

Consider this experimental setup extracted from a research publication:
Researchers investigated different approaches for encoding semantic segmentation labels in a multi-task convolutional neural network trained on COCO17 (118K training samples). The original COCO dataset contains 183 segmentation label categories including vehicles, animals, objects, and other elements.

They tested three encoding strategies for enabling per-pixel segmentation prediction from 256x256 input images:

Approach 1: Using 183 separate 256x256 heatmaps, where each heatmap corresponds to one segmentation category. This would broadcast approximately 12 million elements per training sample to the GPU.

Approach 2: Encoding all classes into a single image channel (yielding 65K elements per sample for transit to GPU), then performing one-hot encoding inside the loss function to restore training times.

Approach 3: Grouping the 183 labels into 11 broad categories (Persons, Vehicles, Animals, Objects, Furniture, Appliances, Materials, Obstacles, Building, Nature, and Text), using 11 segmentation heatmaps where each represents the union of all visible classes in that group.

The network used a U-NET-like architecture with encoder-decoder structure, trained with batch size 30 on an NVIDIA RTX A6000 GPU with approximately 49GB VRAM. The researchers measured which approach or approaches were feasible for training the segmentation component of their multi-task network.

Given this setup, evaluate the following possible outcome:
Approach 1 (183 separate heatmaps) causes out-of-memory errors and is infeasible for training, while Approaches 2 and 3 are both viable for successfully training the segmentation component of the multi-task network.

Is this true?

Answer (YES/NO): NO